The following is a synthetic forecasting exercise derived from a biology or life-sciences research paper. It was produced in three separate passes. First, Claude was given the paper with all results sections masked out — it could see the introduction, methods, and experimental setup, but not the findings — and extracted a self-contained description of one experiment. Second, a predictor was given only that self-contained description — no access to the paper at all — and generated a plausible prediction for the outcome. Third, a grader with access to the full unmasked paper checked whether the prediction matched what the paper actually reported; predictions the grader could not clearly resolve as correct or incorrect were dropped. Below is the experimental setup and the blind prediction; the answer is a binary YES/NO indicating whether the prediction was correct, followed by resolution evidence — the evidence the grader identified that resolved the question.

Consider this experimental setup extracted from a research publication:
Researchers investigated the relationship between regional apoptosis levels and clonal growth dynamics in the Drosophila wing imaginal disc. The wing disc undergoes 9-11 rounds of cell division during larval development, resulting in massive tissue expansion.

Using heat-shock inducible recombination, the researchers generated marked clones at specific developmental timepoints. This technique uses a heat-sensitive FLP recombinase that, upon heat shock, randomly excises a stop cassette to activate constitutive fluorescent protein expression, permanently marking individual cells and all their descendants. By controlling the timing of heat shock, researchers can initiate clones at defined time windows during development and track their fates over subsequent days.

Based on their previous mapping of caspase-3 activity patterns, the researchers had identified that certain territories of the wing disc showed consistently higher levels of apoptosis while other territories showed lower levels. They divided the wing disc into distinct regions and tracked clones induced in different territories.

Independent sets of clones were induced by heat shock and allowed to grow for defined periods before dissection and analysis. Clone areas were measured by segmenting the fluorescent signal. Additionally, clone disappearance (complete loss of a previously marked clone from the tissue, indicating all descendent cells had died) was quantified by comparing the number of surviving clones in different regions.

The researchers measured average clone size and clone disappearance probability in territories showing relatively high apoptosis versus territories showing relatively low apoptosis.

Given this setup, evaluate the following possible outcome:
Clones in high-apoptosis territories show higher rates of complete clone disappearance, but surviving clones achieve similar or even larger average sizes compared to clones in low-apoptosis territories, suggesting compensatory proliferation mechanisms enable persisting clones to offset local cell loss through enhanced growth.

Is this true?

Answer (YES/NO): NO